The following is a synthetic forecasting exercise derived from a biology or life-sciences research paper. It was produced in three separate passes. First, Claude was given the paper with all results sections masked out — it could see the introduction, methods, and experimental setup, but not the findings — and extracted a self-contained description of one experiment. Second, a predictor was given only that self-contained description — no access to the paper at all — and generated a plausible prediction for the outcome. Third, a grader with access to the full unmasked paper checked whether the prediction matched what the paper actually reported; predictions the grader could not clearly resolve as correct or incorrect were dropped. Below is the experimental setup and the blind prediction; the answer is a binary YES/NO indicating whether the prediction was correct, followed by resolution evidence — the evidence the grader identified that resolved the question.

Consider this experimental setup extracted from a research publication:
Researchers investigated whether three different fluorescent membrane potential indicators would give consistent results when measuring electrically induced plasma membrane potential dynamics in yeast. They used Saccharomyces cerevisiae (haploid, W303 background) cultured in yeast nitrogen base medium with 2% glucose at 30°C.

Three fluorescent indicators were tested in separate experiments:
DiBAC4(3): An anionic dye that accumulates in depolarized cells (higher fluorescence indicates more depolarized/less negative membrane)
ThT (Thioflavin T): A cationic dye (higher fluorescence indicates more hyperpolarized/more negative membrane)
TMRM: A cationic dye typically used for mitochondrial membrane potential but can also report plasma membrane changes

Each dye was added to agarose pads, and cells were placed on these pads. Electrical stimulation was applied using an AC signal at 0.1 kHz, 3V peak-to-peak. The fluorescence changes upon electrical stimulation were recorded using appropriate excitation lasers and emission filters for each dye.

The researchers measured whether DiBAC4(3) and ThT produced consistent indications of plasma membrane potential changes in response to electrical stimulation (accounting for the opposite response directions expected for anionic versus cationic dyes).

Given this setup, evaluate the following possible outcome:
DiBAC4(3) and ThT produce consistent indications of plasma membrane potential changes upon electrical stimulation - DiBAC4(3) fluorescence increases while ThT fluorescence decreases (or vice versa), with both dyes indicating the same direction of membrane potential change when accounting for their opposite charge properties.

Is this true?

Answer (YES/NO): YES